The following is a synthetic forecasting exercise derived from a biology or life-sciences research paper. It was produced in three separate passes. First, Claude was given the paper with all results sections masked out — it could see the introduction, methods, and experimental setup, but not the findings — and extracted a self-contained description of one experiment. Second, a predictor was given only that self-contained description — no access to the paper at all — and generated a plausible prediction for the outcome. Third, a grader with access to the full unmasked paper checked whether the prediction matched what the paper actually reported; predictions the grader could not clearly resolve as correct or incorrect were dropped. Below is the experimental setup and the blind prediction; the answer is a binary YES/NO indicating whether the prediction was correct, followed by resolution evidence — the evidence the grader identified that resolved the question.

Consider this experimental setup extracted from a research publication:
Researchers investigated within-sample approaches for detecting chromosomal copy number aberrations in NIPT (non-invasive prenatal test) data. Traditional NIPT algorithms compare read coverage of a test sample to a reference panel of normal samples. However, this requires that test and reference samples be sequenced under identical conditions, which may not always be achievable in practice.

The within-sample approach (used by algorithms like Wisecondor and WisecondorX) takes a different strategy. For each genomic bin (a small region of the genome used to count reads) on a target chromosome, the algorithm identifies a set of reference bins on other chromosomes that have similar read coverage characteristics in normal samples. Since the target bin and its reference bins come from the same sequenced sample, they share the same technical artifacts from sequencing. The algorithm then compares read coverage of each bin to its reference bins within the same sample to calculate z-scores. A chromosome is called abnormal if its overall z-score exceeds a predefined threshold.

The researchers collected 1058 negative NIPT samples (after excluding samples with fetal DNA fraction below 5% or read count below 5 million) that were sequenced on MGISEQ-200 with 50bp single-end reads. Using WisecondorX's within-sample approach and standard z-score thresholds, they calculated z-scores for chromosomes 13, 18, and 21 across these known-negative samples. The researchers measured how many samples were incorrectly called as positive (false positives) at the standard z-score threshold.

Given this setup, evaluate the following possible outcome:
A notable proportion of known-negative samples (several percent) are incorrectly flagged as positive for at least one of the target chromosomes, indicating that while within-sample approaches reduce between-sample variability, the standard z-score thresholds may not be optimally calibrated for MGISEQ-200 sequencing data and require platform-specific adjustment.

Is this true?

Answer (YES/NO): NO